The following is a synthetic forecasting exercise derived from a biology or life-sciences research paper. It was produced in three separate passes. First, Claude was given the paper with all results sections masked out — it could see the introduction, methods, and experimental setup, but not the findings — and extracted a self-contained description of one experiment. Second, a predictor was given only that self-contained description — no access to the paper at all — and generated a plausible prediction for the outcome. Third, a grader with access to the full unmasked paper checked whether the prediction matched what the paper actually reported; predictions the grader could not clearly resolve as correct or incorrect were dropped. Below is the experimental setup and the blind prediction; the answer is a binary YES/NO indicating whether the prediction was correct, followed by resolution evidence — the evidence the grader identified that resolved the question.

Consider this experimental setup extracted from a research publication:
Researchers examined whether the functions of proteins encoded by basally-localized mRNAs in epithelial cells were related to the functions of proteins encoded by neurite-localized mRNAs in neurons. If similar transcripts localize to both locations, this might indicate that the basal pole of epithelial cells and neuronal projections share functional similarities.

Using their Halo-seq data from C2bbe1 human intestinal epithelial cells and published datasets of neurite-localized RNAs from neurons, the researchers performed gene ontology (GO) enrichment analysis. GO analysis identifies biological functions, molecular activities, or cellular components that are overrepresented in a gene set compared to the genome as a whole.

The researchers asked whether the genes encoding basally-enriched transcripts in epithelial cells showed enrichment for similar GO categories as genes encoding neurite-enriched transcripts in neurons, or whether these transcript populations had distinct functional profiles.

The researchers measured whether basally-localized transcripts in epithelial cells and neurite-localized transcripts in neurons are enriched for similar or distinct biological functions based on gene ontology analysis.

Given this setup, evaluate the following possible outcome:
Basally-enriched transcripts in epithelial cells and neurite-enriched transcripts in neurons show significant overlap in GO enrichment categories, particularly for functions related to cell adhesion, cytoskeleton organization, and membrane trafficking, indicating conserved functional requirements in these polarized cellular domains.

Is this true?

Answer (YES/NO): NO